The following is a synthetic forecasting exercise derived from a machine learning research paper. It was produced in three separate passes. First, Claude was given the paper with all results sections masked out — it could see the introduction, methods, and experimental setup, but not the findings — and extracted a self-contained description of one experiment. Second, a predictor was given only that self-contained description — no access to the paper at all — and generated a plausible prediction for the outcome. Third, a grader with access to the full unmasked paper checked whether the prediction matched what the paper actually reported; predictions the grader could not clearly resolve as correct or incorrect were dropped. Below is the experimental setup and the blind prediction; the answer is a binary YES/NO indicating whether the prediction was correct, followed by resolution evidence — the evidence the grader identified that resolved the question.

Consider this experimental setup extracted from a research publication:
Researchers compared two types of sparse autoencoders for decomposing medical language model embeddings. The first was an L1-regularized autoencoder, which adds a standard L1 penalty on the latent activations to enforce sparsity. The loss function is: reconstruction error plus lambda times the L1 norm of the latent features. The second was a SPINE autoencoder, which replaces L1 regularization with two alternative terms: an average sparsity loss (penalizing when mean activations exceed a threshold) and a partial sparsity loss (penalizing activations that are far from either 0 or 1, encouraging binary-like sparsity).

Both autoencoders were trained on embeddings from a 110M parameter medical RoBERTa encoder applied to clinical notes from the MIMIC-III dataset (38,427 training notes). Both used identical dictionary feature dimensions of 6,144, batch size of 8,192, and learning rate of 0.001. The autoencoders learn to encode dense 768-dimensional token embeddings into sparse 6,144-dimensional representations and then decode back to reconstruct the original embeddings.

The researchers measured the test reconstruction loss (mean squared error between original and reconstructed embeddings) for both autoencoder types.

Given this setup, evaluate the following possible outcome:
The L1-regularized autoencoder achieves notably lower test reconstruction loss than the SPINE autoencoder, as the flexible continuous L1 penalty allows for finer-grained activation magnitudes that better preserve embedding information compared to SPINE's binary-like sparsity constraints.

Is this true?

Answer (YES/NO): NO